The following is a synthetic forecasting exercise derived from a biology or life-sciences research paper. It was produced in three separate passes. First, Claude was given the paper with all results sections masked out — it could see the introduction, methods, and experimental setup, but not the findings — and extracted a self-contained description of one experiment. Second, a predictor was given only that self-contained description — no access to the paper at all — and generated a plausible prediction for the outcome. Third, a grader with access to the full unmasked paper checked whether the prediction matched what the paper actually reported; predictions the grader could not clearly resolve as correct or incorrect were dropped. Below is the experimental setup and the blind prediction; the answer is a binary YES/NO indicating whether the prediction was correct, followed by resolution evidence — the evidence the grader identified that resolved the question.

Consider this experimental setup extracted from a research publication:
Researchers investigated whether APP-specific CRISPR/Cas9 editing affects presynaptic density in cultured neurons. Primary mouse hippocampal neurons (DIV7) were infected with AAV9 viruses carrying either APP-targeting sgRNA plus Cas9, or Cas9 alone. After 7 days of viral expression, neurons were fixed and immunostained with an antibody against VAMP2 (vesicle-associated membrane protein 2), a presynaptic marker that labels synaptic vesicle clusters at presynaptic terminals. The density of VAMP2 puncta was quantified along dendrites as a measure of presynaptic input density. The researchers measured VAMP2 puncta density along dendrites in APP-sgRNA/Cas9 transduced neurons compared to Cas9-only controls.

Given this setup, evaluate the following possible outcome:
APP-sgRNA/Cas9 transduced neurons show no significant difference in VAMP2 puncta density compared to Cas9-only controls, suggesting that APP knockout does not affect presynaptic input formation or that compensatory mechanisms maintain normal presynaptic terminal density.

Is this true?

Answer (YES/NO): YES